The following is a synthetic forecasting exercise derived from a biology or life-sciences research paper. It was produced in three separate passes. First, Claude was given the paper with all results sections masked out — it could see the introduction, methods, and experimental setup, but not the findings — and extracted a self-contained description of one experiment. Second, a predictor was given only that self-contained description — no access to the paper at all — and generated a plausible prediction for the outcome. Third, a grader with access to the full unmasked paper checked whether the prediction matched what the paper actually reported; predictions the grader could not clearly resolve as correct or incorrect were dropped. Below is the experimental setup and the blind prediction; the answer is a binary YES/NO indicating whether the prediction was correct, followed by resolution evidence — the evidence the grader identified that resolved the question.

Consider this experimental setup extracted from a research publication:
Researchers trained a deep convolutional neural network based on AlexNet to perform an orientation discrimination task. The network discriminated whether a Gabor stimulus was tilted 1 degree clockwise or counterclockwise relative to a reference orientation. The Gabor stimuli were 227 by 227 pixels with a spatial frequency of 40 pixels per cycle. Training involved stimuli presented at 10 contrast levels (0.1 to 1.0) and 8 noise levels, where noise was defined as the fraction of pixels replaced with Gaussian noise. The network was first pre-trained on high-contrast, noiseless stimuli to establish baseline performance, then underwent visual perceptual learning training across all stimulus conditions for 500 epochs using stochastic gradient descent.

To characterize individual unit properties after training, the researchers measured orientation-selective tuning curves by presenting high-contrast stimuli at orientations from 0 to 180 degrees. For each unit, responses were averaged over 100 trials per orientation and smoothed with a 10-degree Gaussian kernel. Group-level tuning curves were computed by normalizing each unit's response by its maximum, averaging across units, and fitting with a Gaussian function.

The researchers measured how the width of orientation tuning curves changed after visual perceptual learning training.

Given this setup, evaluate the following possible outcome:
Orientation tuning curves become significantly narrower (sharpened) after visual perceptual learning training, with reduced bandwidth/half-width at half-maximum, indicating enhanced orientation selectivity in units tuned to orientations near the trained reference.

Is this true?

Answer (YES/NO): NO